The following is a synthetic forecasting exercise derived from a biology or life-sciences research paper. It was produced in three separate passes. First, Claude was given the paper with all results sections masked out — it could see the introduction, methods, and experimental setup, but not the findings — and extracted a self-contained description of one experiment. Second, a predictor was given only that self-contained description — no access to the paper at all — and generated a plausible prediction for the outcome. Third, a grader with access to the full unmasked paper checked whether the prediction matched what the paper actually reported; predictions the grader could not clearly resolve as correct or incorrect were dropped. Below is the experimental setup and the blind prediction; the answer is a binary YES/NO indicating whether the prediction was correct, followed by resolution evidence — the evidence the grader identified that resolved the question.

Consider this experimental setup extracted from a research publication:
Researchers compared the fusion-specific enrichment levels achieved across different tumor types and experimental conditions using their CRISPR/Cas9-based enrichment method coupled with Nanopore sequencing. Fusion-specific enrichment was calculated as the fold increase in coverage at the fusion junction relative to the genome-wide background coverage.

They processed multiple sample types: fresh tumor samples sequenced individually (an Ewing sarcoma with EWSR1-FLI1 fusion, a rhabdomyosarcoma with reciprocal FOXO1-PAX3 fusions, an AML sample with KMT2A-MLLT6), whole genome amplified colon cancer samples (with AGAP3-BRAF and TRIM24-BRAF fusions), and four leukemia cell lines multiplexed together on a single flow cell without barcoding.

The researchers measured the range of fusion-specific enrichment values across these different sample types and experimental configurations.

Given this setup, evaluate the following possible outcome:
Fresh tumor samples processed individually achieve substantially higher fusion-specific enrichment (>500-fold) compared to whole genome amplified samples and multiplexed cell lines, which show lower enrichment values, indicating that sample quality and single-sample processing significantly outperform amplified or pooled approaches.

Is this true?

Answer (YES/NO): NO